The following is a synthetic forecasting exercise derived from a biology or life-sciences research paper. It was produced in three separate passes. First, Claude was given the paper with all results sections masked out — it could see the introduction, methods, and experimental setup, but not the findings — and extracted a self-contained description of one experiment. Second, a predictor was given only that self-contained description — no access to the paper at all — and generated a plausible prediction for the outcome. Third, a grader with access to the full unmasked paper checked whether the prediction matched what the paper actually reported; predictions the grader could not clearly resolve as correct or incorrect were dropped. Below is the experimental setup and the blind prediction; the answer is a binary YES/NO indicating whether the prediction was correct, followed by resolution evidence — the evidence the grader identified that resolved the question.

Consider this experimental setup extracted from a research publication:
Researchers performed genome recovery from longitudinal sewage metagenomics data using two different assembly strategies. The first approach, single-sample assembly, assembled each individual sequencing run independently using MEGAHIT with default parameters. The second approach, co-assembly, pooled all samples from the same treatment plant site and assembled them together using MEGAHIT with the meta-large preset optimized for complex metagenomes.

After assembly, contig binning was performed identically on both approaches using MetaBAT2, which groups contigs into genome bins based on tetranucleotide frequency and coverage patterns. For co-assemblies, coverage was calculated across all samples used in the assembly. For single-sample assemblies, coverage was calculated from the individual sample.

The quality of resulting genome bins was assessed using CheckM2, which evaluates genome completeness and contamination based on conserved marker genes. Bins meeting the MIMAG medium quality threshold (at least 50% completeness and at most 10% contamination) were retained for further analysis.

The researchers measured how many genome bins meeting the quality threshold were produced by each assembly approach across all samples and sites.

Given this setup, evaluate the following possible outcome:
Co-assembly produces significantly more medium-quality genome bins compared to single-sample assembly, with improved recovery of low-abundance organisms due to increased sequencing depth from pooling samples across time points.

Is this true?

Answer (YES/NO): NO